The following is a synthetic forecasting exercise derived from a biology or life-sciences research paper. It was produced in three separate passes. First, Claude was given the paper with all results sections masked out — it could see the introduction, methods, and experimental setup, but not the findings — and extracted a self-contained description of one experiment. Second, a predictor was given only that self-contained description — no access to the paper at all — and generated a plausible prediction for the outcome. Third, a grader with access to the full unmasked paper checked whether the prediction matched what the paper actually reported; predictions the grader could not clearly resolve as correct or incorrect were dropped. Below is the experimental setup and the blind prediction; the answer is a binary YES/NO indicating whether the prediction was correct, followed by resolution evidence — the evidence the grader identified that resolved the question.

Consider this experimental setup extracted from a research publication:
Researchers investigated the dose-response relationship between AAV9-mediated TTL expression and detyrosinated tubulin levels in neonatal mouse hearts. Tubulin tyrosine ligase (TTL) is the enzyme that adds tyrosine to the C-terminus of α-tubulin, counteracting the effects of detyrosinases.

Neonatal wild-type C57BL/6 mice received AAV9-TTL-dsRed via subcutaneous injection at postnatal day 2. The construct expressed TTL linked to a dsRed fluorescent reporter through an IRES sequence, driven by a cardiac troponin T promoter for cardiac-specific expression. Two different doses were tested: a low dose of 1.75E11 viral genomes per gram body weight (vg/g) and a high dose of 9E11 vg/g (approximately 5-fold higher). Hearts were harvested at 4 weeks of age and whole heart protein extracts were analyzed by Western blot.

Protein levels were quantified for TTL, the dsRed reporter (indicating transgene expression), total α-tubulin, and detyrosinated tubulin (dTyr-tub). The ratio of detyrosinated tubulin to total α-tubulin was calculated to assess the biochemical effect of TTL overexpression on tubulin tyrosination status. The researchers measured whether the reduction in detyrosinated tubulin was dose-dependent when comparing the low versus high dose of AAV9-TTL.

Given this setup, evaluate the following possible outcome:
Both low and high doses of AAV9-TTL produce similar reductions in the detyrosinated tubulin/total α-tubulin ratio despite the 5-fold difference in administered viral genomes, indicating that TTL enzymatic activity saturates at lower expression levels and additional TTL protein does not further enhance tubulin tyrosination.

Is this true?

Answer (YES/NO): NO